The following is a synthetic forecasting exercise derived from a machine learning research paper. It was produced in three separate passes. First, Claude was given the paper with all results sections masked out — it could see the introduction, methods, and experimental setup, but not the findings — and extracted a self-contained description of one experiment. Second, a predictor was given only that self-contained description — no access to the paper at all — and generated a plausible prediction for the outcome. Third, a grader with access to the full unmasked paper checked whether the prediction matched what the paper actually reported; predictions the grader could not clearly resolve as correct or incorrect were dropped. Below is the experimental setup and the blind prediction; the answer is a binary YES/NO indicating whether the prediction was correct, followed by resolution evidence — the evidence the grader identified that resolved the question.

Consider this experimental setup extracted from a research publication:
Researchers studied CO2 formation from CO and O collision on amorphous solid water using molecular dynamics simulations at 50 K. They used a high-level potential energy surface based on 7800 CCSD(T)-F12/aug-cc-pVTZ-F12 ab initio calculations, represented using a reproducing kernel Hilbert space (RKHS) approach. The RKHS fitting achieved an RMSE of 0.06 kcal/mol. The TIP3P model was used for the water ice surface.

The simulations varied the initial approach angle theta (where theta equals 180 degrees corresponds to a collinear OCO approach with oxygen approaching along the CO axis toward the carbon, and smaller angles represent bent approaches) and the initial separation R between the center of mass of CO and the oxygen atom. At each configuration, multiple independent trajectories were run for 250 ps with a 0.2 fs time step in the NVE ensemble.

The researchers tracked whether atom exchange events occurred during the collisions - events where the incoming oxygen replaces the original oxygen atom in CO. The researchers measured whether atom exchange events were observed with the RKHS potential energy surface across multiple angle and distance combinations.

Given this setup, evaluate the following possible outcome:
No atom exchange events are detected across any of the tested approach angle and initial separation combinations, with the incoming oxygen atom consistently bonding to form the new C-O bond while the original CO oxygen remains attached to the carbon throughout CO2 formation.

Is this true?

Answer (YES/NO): YES